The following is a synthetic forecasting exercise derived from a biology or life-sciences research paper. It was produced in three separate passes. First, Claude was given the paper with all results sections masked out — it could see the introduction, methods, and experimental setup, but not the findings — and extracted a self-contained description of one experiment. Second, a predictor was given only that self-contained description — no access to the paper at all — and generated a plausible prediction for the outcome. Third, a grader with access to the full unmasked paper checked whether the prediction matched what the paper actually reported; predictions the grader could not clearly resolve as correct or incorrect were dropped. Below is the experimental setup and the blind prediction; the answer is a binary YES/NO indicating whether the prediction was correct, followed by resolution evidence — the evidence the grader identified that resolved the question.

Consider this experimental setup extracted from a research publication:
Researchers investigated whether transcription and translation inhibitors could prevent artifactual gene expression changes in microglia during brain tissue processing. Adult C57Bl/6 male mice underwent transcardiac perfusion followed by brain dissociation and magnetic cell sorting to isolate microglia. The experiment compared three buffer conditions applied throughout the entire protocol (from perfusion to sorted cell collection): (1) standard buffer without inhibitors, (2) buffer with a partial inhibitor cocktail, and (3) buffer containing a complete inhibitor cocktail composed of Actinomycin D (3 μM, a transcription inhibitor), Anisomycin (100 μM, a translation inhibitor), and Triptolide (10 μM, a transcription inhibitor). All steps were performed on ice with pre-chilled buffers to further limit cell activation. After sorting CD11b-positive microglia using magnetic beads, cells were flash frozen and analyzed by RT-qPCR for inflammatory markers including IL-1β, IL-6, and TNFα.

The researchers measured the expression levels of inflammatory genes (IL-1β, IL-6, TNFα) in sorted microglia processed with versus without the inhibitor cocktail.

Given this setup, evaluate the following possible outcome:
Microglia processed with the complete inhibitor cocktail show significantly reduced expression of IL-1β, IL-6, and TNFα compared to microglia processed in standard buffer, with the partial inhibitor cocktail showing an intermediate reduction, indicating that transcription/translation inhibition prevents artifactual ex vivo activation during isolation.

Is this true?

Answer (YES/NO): NO